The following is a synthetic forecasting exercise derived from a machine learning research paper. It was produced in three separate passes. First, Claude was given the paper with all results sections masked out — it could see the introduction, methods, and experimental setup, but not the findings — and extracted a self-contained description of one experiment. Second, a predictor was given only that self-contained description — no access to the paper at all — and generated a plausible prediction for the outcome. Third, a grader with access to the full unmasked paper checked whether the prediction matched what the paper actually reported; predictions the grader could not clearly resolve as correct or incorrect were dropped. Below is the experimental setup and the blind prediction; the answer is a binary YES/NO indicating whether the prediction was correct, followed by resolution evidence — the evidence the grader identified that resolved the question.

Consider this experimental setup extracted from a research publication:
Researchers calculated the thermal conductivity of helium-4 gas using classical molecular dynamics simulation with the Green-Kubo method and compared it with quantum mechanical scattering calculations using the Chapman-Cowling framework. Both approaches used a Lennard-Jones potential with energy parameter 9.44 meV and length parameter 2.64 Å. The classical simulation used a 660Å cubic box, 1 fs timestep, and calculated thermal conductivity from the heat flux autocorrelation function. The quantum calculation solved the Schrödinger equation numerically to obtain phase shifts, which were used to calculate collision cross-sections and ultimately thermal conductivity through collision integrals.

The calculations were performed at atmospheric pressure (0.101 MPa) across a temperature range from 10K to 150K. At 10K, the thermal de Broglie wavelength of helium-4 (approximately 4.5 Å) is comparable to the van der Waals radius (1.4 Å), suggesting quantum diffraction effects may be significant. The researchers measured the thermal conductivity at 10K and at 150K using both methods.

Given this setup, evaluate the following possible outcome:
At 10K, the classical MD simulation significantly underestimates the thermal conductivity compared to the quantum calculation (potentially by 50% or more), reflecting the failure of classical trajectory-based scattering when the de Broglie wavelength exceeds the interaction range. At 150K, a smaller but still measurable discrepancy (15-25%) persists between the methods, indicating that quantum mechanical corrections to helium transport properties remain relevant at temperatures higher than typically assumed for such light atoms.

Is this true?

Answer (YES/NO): NO